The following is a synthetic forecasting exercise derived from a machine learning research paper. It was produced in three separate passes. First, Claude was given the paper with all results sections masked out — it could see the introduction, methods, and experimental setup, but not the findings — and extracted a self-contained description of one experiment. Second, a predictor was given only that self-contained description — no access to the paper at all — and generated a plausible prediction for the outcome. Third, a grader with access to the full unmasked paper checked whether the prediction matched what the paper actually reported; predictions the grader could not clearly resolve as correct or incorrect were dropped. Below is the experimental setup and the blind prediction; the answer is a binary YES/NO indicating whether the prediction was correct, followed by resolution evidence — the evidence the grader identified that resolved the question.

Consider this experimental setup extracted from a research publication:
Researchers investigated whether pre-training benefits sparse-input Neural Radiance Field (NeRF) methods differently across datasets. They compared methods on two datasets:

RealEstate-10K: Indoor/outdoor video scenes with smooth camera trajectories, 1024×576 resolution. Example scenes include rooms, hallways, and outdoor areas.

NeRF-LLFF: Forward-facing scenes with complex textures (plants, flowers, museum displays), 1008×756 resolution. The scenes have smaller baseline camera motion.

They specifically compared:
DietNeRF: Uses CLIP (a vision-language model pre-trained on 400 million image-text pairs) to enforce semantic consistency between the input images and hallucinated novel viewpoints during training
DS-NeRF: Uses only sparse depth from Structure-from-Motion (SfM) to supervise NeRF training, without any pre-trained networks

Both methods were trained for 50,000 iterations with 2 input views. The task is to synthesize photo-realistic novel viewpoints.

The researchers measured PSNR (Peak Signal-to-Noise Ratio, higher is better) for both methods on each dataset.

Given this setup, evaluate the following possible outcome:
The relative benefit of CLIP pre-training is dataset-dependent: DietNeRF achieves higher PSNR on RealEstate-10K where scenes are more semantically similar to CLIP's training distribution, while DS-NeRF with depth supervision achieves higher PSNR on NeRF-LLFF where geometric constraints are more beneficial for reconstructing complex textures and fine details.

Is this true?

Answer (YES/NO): NO